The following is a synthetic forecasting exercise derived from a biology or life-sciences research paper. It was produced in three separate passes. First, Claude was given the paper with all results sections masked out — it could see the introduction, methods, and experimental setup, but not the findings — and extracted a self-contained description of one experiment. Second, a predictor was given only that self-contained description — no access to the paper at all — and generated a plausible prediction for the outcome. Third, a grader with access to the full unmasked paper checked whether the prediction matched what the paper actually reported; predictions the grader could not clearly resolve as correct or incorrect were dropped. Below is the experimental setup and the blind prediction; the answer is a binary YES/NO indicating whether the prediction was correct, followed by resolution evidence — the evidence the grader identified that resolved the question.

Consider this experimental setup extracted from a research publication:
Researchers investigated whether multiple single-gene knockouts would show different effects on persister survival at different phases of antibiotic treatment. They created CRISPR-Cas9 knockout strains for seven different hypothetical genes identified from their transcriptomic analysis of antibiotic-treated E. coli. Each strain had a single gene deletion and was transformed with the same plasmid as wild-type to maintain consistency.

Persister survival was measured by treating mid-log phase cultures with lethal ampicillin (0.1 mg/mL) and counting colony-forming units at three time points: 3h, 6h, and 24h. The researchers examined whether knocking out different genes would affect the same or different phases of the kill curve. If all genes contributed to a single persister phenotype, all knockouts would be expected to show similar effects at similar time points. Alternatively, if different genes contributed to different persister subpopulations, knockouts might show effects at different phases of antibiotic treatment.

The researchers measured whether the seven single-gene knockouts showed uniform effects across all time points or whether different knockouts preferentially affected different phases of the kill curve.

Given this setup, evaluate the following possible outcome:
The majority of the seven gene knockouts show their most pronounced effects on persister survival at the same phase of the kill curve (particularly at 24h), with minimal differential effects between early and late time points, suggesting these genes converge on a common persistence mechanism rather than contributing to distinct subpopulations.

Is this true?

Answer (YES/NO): NO